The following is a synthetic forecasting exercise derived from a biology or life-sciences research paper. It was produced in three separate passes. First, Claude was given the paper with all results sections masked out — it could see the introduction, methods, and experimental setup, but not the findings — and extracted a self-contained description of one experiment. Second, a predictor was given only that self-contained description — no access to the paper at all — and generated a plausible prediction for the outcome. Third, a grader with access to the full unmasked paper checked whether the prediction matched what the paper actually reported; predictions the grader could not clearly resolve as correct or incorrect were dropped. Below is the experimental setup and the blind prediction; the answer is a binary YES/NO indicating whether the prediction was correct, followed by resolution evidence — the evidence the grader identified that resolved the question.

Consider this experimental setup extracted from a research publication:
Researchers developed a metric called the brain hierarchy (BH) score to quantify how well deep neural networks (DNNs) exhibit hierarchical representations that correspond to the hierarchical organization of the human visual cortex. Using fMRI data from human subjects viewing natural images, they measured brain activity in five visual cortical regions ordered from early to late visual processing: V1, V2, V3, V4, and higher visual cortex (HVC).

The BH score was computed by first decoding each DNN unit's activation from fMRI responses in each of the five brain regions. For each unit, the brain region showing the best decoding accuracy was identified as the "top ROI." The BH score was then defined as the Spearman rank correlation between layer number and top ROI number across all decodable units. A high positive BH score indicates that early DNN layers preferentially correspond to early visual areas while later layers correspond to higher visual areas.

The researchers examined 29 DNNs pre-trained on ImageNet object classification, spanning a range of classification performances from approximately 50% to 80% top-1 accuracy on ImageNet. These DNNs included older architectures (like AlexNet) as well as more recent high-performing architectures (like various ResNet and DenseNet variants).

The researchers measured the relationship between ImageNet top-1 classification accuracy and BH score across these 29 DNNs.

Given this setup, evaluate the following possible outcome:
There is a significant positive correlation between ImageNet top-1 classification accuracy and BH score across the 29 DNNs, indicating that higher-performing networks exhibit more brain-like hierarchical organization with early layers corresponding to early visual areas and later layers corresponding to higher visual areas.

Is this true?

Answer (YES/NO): NO